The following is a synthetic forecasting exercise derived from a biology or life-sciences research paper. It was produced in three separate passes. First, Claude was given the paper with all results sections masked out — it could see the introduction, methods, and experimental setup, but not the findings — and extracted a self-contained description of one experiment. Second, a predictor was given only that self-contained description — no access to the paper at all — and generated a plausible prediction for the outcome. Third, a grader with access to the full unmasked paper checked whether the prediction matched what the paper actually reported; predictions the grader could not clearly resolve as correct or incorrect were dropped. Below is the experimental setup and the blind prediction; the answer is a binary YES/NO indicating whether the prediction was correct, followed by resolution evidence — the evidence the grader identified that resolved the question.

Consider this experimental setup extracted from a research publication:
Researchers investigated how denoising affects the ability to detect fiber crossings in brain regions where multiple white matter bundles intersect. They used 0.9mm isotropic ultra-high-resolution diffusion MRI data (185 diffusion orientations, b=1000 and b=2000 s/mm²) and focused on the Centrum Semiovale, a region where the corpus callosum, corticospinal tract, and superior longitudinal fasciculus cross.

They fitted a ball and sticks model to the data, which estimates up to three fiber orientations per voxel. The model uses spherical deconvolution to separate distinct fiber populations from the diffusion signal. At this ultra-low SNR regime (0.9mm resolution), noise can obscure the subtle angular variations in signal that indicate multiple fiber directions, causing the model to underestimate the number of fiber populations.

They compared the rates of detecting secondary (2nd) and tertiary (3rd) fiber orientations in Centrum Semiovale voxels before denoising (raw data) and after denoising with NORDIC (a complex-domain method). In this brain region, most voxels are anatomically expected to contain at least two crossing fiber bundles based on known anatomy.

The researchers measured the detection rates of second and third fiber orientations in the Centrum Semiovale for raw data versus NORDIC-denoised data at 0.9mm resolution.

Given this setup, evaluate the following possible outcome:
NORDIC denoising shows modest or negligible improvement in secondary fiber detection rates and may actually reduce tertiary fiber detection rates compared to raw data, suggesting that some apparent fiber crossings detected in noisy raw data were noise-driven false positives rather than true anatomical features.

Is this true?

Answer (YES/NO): NO